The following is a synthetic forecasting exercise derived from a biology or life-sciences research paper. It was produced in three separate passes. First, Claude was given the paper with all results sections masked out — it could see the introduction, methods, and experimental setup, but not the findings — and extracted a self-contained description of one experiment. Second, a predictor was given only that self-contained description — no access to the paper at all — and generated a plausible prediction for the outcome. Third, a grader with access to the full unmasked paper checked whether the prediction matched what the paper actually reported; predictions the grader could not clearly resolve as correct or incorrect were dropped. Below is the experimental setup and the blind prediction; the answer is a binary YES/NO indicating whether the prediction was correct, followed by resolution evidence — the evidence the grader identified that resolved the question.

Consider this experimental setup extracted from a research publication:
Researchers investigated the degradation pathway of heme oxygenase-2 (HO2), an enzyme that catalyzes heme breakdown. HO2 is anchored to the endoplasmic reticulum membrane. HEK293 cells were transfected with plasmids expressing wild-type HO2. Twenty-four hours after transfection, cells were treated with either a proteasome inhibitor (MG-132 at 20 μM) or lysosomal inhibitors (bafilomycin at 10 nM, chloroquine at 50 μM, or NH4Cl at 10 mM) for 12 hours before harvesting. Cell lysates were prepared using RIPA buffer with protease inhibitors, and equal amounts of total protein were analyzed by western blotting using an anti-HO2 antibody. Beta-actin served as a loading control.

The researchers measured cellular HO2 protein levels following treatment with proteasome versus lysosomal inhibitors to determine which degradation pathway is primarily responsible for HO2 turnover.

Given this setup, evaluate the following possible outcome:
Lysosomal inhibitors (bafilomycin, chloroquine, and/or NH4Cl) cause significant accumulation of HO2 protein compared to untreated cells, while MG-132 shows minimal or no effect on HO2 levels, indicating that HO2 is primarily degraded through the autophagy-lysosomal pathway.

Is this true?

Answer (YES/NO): YES